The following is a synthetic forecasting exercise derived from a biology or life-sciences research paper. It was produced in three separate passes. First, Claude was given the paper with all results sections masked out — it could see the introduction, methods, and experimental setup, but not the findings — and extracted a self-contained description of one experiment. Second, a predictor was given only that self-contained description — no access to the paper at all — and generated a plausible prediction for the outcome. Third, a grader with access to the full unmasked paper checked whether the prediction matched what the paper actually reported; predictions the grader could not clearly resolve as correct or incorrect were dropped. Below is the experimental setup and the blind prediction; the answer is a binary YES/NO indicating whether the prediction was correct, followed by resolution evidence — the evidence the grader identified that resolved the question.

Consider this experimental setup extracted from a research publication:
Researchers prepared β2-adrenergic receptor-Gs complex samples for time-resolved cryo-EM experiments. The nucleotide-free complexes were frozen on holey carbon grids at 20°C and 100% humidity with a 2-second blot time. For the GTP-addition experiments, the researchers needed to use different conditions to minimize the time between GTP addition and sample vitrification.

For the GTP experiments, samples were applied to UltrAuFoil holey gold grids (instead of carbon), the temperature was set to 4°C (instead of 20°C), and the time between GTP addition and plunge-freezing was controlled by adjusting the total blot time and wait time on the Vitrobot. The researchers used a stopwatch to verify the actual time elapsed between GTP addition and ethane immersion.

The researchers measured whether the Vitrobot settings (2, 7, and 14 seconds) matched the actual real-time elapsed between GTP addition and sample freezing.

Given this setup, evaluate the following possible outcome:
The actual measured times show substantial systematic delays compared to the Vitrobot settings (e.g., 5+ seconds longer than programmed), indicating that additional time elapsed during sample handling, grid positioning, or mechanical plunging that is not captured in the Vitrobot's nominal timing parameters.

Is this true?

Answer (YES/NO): NO